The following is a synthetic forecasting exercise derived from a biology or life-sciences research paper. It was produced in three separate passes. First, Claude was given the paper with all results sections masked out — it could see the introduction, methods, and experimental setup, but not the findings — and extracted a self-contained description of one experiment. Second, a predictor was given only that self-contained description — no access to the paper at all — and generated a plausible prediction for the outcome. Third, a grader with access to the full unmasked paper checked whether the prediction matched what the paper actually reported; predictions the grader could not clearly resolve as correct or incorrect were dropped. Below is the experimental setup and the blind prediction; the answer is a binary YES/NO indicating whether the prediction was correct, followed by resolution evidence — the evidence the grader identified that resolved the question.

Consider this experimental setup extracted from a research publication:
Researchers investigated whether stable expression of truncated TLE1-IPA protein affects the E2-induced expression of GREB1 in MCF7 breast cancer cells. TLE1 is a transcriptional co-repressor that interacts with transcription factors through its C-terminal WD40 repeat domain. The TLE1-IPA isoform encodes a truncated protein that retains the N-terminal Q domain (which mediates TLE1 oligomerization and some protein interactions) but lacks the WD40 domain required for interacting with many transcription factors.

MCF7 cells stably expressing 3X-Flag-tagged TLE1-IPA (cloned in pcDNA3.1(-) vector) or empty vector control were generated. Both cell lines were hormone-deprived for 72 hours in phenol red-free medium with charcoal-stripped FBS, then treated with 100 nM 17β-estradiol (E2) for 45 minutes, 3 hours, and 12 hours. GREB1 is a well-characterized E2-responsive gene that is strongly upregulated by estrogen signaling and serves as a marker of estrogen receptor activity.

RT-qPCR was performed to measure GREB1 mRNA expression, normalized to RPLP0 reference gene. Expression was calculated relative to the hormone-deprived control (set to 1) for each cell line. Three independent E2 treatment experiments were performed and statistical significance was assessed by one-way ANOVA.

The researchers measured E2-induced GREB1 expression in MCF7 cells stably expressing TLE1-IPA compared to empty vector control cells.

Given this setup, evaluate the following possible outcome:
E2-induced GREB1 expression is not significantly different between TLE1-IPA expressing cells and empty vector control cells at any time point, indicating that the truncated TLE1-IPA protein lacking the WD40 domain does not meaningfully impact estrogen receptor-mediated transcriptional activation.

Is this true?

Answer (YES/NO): NO